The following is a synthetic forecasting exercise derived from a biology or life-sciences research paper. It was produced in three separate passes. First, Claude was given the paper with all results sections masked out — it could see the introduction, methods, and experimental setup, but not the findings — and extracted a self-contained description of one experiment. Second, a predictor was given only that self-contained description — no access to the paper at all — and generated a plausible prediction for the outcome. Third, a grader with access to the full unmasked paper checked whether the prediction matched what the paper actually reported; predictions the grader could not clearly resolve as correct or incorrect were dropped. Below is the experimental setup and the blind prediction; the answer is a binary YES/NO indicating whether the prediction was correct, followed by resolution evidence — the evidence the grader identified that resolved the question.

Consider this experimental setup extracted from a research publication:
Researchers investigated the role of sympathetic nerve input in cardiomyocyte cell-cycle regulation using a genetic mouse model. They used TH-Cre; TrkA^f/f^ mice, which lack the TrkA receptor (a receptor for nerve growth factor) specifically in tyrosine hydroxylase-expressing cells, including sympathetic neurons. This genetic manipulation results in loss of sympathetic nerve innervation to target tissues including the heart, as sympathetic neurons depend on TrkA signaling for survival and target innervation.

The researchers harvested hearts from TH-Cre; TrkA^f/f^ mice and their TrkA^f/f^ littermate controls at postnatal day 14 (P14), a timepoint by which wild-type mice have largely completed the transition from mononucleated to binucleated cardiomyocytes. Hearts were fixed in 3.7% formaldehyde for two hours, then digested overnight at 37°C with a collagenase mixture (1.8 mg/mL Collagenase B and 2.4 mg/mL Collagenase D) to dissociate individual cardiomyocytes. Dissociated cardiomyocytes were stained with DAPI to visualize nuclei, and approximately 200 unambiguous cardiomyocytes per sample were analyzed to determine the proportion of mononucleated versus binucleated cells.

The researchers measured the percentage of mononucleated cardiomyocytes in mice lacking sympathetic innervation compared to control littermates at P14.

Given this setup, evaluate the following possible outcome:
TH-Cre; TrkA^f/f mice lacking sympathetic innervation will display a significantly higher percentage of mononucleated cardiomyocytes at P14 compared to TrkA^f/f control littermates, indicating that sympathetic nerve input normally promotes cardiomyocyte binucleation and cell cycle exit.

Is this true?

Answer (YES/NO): YES